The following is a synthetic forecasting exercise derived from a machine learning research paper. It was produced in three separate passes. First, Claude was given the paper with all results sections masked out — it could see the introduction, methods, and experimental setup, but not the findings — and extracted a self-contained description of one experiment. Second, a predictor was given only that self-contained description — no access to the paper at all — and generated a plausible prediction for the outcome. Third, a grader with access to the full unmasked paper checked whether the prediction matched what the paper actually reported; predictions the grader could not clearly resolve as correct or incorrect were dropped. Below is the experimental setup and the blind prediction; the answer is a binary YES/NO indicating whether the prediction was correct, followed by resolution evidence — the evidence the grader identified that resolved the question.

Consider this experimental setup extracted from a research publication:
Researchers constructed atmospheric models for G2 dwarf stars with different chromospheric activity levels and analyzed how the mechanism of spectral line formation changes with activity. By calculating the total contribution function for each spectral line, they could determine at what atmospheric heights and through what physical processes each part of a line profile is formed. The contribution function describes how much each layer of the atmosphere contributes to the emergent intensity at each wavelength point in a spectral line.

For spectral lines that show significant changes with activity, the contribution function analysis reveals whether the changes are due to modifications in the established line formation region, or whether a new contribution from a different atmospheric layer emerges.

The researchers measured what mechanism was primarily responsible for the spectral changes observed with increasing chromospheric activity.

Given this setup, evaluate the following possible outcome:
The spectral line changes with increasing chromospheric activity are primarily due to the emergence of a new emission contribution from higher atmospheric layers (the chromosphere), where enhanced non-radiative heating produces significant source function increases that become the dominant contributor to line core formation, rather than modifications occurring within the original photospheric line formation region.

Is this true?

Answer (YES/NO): NO